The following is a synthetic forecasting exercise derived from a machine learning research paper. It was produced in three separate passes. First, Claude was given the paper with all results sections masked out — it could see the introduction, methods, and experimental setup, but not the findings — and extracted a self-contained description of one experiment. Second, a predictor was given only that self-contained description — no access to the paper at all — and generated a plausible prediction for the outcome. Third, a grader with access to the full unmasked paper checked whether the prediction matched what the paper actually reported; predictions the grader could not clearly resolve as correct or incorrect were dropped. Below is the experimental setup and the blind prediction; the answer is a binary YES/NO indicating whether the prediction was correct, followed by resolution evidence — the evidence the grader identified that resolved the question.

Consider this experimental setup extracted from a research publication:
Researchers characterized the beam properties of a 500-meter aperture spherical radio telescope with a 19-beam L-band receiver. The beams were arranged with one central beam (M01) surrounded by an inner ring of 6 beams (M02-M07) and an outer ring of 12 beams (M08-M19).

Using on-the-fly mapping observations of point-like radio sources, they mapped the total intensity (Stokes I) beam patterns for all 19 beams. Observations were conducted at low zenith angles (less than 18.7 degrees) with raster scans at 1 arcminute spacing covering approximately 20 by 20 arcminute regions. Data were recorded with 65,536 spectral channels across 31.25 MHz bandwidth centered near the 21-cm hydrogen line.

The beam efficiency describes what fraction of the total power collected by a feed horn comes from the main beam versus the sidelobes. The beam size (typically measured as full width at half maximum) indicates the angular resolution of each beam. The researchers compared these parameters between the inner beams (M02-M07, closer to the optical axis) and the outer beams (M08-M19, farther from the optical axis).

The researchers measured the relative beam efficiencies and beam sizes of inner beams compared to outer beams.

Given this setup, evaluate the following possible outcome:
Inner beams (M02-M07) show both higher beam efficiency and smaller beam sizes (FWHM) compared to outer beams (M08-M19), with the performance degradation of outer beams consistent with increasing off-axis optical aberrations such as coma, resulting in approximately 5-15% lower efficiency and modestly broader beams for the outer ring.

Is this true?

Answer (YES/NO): NO